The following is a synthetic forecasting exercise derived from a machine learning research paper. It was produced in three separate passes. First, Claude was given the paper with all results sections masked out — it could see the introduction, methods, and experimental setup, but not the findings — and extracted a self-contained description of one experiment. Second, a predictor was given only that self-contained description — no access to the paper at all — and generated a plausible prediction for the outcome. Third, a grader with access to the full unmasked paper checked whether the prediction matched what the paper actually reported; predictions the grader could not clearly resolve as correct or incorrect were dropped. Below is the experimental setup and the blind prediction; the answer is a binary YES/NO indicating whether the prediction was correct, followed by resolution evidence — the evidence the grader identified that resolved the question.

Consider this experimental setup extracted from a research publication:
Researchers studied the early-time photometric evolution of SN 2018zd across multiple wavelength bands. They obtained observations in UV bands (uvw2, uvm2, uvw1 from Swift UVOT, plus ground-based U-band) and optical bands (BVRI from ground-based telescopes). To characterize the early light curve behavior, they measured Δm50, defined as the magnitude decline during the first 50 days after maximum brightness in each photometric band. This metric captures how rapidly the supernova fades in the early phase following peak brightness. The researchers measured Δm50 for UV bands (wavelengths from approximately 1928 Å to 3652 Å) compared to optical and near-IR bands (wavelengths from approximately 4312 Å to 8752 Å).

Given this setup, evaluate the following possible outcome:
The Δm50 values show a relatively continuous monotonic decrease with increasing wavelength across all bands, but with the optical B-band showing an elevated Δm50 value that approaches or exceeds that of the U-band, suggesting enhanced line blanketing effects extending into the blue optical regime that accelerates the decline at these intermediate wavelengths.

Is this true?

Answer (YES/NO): NO